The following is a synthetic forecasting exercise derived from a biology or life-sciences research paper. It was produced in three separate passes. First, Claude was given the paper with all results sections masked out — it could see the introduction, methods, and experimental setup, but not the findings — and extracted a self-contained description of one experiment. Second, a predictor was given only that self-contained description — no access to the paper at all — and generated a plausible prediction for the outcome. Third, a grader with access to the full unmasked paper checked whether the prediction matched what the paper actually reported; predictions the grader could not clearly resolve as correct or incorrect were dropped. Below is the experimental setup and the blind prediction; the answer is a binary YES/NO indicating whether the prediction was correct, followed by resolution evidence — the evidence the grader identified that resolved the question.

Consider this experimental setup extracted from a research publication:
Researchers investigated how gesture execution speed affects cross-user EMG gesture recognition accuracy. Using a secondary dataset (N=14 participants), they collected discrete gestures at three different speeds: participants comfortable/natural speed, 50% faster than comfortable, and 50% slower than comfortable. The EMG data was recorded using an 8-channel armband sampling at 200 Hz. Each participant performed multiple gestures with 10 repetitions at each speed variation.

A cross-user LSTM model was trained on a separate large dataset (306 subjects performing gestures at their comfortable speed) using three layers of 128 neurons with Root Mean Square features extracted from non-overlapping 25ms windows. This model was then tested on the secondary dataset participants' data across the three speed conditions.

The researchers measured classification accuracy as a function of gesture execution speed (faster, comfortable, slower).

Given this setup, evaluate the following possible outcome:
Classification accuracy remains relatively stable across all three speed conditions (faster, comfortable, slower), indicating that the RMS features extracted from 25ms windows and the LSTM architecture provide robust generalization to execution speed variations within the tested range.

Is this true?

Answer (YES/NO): NO